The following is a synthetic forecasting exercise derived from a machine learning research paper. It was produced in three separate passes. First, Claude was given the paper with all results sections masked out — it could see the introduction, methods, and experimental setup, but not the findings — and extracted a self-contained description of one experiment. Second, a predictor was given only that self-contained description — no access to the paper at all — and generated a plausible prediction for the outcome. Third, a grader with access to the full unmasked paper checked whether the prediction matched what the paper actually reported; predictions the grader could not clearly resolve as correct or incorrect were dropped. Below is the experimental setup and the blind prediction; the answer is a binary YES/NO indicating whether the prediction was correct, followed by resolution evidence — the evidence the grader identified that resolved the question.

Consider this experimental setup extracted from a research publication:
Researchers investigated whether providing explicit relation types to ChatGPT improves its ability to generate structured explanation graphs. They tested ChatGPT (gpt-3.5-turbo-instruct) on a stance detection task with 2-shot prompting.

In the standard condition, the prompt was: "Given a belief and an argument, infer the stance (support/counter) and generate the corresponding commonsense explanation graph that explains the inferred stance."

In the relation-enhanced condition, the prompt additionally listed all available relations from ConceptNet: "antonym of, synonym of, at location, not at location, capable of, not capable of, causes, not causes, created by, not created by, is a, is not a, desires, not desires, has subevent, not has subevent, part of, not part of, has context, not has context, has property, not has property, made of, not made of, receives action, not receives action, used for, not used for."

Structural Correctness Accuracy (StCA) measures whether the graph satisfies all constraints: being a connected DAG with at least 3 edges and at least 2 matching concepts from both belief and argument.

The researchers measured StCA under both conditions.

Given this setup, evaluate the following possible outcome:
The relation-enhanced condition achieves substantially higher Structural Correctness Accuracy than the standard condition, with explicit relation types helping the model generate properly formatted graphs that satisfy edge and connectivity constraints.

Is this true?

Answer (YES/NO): YES